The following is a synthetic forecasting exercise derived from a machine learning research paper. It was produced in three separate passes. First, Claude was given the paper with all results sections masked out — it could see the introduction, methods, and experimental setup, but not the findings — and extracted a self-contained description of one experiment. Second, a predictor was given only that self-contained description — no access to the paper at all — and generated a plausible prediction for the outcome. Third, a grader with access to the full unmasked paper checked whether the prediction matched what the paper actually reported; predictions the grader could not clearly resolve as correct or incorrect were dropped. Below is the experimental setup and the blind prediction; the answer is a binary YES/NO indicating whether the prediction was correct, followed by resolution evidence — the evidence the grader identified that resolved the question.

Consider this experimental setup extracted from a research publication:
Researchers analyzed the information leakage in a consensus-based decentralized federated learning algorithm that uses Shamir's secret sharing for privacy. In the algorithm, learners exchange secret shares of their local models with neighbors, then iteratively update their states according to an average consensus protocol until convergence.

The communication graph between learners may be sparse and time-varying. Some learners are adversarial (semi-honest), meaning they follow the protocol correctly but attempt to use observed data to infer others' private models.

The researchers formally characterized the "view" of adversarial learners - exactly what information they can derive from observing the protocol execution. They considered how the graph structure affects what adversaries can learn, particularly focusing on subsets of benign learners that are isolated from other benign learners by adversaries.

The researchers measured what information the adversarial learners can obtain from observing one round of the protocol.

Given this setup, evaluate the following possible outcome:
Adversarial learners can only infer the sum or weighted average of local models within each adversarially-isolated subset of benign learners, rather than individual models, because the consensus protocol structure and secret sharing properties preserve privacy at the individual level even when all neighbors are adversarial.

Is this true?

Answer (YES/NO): NO